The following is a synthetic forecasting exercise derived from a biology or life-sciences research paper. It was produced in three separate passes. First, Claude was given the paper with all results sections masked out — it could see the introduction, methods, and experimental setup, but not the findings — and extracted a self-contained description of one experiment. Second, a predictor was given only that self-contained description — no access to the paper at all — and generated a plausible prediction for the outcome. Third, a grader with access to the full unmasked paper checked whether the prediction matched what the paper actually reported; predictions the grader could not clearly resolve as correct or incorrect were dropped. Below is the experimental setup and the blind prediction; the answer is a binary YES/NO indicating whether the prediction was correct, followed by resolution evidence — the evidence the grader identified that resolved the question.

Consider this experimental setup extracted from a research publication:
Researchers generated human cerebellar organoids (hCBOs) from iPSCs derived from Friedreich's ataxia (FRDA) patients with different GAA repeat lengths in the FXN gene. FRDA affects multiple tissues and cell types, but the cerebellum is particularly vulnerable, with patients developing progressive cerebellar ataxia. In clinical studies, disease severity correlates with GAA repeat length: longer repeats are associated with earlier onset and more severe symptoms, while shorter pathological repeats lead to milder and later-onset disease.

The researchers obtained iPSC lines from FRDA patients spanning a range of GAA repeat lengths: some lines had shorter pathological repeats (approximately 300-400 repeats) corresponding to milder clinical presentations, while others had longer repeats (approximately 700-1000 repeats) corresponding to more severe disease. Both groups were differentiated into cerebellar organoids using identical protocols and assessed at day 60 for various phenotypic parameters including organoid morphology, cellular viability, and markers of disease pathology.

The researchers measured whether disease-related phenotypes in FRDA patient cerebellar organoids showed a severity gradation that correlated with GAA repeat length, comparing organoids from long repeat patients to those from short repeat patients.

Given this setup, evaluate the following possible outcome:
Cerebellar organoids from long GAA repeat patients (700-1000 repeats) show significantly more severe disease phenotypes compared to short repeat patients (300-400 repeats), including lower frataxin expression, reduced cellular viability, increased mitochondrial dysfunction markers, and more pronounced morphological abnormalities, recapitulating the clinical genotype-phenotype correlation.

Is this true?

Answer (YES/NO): NO